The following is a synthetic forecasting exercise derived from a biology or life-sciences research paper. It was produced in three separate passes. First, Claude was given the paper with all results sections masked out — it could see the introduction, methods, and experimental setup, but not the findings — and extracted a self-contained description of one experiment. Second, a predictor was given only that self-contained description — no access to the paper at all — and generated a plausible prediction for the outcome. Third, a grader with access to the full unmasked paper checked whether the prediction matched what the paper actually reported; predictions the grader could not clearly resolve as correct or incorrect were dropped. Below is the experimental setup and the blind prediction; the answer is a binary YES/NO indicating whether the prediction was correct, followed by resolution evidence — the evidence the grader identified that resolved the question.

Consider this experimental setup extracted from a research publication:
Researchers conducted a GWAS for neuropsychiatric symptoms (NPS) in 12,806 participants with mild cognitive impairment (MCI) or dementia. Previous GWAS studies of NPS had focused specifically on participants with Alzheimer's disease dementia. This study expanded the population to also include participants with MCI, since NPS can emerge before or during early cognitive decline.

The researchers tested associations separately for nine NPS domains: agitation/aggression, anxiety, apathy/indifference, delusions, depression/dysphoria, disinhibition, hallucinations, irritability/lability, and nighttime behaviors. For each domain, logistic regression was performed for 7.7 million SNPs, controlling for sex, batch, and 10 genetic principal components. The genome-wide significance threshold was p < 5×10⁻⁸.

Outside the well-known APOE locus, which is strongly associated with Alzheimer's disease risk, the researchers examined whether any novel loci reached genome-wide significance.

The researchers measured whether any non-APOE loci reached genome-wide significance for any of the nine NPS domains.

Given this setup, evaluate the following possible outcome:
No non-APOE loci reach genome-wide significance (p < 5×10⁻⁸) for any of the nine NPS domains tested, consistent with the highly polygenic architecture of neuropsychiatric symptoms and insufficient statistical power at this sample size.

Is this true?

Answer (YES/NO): NO